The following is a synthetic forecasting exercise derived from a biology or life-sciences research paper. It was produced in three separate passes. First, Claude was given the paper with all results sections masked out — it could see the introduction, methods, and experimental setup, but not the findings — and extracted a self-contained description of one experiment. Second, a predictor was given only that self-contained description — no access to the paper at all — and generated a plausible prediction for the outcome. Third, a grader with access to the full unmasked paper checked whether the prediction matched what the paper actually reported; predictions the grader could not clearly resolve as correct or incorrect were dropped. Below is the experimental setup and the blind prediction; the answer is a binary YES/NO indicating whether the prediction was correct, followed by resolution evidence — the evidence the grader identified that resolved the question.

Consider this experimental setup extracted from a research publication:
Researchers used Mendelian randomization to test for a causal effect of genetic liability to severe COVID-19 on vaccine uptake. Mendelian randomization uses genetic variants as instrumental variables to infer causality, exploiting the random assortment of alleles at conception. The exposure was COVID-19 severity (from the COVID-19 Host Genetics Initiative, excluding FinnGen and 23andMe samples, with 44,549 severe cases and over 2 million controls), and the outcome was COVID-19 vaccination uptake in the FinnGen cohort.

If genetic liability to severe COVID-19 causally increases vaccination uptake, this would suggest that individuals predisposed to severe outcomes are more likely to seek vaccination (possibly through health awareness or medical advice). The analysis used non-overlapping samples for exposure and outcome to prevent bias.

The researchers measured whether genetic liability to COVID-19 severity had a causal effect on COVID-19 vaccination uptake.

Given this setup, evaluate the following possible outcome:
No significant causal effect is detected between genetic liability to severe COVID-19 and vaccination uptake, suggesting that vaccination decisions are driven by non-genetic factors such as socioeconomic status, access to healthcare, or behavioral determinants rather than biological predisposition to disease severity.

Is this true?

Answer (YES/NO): YES